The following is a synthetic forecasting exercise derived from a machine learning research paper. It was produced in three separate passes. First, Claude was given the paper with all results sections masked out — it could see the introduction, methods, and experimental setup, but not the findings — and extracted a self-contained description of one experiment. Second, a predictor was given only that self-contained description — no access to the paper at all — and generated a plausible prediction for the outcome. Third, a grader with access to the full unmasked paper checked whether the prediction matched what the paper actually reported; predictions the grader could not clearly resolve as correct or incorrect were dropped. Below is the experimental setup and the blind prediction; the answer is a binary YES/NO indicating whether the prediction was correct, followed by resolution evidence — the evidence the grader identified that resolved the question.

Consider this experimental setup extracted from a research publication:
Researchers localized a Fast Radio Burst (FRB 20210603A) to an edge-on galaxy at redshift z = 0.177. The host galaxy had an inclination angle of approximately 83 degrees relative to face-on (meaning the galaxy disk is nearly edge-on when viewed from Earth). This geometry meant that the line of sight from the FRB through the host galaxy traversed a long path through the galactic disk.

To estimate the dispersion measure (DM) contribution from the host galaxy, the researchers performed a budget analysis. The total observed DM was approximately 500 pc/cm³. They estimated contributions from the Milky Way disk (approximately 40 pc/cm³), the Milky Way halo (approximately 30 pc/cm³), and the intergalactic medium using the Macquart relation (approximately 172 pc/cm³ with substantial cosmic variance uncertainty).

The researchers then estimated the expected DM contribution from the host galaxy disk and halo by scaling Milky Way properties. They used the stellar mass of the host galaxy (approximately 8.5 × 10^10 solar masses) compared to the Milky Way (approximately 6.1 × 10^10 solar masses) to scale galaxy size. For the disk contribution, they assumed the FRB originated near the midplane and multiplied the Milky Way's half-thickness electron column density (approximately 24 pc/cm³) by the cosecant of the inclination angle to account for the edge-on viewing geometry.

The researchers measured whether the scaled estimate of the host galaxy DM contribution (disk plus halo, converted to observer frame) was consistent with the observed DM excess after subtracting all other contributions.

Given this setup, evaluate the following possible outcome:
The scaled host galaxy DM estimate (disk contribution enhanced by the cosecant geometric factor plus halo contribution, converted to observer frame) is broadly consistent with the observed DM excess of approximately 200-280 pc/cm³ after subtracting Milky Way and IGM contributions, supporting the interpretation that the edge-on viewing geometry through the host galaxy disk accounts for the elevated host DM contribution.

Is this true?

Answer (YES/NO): YES